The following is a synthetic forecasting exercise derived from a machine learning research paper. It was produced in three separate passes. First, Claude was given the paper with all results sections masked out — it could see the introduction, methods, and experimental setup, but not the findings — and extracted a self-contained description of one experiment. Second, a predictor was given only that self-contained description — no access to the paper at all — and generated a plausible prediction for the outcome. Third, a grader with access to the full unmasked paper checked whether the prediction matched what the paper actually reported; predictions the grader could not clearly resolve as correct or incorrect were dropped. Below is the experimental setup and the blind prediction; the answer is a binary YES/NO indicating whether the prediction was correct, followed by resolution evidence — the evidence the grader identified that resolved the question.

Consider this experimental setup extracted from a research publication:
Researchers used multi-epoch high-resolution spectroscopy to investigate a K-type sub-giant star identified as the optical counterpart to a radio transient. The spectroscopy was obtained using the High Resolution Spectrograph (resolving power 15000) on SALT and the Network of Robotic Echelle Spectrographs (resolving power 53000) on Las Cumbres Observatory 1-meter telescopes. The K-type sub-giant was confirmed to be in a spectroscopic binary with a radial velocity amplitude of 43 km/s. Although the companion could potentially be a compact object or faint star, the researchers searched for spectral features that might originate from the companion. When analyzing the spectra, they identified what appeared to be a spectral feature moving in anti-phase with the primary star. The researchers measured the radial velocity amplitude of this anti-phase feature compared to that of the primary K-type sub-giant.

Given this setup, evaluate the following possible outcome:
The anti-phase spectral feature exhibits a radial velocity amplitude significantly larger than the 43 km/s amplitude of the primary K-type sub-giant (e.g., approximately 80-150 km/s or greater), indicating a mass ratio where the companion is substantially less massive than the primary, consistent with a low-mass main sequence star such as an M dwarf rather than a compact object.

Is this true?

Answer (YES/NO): NO